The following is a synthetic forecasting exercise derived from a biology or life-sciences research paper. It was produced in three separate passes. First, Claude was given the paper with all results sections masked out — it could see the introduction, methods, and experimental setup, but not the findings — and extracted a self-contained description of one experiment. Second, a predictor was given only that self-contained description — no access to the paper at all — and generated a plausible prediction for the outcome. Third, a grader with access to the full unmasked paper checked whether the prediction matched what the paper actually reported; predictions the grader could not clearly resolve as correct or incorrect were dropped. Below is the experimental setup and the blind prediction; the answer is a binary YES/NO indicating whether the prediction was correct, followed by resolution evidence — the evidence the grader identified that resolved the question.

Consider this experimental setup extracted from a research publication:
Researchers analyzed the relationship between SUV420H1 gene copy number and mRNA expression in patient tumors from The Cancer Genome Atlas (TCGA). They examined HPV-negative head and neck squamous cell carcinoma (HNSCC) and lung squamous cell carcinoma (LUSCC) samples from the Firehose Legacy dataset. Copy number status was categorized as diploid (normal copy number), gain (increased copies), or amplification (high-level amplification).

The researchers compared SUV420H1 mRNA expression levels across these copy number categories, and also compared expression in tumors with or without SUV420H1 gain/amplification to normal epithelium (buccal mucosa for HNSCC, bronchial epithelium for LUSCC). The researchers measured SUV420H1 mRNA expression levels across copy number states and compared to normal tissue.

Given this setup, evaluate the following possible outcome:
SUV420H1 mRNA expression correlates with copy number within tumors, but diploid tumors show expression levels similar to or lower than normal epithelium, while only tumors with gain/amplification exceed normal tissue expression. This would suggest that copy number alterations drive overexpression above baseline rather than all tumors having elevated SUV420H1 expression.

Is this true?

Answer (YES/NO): YES